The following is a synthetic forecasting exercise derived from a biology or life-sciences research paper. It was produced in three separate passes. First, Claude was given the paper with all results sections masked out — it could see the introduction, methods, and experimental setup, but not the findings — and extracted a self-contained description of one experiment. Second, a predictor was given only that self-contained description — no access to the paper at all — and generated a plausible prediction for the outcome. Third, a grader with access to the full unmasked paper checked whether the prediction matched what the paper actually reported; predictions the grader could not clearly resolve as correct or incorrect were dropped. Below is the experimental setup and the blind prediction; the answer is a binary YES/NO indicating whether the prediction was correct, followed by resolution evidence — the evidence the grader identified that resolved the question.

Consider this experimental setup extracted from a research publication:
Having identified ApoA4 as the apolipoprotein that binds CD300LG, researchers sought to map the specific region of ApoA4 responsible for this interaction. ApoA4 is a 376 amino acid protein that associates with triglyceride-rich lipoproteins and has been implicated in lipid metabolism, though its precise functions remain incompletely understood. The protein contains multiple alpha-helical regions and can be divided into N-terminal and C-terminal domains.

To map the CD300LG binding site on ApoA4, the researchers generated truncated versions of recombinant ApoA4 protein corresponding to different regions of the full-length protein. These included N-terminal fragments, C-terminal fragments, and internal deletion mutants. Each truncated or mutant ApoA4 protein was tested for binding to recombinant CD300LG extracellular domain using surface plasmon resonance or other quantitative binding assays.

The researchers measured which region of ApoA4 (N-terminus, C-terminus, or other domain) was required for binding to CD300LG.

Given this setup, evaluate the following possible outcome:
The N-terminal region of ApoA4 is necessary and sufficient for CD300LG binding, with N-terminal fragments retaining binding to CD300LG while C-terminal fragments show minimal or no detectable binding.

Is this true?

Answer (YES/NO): NO